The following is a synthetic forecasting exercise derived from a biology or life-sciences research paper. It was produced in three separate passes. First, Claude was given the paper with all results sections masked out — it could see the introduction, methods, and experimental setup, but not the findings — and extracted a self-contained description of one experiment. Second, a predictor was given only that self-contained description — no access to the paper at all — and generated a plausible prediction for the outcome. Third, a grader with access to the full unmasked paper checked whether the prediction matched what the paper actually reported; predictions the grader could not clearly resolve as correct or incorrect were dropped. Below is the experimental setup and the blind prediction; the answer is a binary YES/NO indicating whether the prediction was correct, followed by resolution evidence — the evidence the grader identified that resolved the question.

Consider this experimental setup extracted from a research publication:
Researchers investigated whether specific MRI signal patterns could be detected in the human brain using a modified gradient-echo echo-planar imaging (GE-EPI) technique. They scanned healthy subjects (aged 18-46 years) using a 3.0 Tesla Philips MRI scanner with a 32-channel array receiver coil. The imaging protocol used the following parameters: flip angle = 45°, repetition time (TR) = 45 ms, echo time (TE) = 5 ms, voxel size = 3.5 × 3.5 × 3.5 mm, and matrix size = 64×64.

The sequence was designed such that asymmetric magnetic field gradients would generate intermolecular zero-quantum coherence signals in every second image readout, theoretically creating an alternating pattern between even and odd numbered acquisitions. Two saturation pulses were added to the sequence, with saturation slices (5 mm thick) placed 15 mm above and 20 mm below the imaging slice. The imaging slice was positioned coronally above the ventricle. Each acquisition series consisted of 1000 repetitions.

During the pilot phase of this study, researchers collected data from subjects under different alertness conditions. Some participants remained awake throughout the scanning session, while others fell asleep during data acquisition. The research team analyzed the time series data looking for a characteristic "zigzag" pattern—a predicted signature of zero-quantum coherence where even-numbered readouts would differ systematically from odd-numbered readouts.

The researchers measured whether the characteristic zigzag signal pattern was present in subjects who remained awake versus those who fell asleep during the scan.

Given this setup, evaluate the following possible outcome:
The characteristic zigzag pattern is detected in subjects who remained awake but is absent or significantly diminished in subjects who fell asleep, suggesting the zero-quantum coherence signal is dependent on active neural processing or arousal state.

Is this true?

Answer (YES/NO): YES